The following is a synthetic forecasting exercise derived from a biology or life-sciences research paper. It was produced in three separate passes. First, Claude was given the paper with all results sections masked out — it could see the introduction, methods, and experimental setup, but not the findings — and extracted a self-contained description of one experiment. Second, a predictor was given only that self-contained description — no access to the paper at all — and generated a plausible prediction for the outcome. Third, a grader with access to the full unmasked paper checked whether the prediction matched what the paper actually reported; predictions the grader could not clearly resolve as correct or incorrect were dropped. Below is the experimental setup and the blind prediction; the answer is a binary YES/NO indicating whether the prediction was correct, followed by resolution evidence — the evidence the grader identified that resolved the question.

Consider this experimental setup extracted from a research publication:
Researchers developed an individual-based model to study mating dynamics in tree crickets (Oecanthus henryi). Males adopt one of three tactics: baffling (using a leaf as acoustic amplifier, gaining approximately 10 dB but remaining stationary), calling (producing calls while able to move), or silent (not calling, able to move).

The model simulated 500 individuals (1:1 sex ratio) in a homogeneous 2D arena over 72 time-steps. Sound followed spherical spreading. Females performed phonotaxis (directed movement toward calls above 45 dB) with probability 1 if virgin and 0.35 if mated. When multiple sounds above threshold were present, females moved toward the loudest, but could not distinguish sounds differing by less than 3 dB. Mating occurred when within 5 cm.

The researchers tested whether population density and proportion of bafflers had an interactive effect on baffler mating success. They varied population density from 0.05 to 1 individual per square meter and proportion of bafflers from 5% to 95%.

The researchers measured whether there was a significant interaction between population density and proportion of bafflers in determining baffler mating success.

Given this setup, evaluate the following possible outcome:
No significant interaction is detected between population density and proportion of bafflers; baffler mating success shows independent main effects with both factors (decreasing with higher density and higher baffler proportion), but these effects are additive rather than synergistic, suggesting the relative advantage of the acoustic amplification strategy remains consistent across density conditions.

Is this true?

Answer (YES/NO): NO